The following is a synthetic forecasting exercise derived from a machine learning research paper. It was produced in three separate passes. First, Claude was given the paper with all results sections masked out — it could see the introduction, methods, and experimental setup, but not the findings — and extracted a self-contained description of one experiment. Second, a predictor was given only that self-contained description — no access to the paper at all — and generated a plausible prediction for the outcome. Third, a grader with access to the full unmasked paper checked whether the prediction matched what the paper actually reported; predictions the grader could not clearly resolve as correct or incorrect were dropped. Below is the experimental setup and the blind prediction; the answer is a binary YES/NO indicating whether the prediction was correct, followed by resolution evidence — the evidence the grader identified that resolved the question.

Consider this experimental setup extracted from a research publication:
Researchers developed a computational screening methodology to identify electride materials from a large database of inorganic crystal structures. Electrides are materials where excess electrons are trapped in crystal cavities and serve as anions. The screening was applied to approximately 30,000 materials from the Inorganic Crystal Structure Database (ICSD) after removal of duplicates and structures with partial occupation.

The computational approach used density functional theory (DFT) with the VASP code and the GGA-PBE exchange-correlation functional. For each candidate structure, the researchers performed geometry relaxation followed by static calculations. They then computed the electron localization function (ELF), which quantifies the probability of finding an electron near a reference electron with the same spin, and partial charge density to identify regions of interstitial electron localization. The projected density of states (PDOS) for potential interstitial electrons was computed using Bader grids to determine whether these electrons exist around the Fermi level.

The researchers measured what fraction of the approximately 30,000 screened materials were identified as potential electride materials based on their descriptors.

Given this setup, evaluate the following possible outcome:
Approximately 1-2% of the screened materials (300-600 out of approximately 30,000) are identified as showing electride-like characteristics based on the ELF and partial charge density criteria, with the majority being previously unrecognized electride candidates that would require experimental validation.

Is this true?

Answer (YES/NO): NO